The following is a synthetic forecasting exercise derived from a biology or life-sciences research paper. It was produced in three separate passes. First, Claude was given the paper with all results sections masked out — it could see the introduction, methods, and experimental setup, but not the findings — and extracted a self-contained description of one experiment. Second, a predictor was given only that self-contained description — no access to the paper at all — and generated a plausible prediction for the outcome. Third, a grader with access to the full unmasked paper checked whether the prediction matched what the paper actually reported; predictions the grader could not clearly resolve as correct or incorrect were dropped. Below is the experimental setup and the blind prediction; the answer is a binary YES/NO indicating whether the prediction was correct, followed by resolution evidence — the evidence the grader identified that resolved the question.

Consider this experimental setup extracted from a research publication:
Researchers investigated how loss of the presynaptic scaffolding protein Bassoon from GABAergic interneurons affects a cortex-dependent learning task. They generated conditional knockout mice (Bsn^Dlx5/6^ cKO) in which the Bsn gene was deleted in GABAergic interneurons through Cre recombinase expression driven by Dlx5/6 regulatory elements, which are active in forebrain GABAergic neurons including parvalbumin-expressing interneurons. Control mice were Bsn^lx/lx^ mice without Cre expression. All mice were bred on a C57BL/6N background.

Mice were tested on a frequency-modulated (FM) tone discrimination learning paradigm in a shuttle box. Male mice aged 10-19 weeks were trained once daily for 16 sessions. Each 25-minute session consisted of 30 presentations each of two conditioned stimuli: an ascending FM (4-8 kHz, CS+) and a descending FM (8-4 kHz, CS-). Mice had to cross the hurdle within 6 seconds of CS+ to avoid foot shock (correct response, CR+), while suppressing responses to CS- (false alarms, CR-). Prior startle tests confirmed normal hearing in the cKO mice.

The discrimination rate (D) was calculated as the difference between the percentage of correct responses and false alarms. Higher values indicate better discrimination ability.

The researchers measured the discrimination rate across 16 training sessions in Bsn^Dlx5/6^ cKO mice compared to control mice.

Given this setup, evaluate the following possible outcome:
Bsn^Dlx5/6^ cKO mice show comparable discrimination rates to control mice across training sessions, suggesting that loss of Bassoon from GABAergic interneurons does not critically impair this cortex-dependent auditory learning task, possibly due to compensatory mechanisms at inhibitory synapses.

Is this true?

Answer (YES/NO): NO